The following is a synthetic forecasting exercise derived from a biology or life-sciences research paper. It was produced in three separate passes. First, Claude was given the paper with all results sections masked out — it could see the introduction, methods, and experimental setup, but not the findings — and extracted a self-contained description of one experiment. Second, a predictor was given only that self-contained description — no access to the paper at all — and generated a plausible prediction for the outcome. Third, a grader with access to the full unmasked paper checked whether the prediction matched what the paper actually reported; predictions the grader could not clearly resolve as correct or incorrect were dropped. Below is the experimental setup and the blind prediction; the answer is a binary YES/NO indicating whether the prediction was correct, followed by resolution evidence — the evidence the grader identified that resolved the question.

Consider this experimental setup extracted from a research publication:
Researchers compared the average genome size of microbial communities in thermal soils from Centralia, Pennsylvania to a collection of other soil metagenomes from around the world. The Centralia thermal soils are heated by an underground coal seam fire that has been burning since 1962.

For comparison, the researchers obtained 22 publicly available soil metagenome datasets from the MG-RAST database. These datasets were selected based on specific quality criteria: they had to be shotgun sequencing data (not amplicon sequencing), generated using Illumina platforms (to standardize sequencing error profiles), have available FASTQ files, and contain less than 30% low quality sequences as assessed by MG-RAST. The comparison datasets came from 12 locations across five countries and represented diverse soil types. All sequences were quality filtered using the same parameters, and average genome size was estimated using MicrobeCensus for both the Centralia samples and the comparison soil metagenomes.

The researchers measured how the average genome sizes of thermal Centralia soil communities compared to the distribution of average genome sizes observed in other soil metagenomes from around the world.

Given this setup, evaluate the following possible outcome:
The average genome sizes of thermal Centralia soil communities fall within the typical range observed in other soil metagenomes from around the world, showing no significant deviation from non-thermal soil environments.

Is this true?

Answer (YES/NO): NO